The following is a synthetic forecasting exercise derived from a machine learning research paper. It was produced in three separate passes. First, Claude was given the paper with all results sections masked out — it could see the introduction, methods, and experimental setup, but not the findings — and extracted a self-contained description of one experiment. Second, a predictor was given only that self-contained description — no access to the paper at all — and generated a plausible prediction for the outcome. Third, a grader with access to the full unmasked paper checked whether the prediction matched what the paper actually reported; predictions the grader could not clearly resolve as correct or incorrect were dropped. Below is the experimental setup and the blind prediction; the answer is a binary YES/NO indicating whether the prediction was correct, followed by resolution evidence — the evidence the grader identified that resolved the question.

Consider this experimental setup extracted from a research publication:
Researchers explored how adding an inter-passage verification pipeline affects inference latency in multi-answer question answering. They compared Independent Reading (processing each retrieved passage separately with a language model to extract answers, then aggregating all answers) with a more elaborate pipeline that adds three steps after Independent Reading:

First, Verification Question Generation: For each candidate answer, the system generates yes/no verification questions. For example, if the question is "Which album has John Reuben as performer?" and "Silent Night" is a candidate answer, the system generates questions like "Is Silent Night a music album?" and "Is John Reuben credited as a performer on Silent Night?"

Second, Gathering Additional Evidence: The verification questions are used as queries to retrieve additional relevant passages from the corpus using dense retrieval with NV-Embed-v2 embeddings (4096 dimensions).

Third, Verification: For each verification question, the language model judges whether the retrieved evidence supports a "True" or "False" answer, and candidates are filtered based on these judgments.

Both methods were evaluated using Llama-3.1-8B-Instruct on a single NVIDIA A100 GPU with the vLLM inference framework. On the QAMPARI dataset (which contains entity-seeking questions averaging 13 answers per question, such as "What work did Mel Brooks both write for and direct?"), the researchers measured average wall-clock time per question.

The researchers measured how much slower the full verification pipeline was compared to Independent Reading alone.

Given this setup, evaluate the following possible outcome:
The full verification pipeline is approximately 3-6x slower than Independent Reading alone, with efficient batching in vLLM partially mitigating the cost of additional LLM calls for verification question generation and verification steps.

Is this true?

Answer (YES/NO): YES